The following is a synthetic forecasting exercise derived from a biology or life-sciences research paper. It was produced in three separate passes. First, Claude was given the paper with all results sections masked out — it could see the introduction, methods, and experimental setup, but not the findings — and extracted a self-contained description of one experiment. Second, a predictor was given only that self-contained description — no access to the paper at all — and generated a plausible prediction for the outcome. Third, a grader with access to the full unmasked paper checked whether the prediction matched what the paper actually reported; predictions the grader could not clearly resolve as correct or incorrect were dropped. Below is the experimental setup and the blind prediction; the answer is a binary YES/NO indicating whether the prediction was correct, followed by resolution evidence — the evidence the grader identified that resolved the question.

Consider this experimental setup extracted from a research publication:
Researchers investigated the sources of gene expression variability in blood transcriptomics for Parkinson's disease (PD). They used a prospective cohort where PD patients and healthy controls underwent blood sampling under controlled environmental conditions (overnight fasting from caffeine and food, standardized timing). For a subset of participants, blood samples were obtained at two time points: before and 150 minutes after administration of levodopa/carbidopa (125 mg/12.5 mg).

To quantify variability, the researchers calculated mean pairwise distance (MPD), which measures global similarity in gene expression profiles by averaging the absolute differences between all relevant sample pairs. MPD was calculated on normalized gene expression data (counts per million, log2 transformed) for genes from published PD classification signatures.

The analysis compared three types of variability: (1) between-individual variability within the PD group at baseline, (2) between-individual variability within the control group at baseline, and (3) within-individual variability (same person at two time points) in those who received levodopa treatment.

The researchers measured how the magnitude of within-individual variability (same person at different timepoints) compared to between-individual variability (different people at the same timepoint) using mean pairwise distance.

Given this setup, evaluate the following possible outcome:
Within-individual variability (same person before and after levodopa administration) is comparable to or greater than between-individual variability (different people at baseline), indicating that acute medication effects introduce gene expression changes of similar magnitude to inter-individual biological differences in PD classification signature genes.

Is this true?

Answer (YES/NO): NO